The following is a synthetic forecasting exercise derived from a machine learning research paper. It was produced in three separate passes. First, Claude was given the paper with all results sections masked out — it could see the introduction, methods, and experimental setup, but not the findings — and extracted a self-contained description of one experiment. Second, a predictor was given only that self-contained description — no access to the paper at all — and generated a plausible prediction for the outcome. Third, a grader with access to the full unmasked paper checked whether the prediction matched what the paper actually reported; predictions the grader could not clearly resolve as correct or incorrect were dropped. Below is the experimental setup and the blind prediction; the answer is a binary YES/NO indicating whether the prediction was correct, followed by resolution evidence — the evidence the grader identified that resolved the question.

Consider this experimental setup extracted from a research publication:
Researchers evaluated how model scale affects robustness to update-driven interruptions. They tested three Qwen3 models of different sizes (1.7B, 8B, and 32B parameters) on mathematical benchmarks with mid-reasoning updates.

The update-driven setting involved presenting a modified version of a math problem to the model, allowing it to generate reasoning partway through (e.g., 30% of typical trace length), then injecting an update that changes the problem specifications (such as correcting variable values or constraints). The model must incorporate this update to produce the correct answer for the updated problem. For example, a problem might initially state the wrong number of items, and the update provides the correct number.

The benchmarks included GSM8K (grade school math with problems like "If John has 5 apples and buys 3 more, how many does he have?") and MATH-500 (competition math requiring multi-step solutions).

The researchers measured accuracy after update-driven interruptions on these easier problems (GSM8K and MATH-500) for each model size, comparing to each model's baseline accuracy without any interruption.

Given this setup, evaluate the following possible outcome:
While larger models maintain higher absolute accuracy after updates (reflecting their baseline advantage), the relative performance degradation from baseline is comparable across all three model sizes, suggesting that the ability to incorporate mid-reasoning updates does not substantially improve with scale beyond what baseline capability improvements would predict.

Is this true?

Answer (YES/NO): NO